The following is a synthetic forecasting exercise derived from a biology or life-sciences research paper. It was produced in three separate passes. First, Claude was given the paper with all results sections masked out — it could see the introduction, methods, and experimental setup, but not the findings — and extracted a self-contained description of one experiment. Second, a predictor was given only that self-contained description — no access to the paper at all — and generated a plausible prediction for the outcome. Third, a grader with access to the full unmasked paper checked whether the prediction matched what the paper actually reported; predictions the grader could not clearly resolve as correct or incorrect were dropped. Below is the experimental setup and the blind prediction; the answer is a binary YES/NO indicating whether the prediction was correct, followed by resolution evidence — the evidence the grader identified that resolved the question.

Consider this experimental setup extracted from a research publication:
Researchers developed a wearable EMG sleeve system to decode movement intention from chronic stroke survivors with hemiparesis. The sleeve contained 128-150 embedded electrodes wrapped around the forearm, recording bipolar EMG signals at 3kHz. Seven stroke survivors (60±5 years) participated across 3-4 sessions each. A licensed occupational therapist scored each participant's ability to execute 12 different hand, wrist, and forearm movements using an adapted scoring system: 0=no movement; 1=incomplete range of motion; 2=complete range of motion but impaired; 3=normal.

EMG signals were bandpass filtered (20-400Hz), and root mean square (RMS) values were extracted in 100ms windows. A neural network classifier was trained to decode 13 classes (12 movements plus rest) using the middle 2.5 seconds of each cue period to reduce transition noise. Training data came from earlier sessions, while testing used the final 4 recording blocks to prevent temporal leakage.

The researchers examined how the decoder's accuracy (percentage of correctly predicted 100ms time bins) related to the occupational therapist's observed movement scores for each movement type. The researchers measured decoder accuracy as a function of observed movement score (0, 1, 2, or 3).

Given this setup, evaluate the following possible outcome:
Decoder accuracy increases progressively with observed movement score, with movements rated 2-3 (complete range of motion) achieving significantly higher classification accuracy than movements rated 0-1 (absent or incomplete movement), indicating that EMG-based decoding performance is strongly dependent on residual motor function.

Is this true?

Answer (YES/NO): NO